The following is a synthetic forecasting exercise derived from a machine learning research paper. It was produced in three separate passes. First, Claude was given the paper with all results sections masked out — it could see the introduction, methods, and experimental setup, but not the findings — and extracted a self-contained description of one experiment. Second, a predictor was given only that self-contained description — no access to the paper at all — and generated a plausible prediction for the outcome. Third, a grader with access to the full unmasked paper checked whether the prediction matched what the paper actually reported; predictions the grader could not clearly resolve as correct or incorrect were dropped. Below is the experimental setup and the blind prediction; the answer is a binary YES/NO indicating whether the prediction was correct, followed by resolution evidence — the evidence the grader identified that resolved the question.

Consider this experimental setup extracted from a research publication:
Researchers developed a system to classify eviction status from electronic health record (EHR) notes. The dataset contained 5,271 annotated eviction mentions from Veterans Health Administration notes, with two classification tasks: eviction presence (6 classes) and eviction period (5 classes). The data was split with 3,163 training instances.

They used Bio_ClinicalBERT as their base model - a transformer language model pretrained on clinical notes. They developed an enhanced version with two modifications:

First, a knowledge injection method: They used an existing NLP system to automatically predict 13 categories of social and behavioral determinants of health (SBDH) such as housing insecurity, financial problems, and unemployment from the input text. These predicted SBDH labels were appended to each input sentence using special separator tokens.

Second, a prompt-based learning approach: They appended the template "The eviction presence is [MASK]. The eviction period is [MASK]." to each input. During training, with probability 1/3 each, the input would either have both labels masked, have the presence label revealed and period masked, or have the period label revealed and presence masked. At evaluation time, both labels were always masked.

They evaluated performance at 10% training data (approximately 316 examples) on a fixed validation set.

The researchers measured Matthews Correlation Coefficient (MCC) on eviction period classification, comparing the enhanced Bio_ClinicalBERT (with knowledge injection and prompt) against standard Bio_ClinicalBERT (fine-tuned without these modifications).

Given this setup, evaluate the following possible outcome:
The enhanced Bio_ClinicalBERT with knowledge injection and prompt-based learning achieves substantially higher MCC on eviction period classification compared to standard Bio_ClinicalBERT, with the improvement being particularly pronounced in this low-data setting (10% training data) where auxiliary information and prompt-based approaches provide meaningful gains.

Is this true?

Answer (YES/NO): NO